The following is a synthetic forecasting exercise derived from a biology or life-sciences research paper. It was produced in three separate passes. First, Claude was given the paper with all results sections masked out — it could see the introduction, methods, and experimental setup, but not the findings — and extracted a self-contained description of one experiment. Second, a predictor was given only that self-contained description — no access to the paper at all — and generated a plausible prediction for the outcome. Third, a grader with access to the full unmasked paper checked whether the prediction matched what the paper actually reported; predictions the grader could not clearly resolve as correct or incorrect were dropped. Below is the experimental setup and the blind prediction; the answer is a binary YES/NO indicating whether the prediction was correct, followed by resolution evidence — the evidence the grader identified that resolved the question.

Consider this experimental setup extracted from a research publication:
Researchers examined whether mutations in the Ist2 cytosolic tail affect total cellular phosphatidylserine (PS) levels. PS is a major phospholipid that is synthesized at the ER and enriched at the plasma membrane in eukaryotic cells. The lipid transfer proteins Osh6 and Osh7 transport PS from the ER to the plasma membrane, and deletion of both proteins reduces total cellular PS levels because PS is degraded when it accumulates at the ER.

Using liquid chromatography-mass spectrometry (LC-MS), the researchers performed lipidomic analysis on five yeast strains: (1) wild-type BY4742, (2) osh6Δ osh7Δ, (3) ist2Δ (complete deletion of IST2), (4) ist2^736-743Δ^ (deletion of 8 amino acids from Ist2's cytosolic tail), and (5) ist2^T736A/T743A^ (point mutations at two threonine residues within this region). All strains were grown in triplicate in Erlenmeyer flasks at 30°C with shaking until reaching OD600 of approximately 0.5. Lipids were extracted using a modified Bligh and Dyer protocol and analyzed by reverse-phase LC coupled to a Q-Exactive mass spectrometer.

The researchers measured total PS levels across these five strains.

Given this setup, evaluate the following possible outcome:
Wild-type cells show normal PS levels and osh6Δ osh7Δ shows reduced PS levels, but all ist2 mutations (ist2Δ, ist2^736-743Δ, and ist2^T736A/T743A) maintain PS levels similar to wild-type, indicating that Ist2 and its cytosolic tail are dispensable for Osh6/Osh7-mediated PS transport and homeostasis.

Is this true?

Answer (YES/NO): NO